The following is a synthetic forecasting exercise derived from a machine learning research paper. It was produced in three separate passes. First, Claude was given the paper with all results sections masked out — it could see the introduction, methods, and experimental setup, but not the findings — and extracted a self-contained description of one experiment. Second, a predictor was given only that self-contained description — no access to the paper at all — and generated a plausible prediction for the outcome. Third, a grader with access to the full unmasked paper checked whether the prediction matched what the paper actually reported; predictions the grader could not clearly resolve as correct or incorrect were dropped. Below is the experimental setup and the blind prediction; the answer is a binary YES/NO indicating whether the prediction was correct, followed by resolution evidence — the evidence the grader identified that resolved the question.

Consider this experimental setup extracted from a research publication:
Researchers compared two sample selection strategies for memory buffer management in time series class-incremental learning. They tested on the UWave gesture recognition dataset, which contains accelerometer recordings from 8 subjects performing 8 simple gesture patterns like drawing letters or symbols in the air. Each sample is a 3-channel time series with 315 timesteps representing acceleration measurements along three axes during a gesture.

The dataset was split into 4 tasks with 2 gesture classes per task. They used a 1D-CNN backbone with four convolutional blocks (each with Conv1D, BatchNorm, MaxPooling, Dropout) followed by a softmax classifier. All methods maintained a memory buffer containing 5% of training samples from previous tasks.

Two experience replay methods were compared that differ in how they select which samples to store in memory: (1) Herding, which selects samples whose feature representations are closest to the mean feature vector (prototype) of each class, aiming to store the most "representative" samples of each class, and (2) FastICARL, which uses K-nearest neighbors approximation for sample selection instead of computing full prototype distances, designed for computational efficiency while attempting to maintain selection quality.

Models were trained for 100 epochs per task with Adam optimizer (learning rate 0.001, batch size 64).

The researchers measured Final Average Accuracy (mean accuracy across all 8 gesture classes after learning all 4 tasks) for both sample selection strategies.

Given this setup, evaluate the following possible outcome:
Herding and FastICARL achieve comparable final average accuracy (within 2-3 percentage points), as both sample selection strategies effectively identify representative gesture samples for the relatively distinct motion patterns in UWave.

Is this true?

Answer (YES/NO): NO